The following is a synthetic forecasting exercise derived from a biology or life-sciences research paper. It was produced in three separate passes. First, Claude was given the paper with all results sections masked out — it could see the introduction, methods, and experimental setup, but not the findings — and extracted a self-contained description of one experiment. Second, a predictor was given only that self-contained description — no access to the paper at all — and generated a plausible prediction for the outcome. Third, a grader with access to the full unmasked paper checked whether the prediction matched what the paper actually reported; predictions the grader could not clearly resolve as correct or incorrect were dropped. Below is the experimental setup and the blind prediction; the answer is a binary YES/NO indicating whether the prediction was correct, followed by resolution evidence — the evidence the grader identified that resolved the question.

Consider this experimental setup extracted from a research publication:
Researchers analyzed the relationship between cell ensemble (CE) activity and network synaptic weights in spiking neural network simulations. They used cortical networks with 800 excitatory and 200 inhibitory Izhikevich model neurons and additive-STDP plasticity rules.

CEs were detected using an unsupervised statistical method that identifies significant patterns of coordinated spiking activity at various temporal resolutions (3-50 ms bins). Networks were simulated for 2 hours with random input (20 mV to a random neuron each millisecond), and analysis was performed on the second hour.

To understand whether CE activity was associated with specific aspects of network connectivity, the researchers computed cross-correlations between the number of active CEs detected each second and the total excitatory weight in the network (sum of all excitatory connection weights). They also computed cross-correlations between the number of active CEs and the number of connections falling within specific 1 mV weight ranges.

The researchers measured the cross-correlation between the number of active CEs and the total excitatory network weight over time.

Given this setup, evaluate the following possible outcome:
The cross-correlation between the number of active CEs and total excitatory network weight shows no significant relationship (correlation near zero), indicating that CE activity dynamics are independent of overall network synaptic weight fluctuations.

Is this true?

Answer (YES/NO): YES